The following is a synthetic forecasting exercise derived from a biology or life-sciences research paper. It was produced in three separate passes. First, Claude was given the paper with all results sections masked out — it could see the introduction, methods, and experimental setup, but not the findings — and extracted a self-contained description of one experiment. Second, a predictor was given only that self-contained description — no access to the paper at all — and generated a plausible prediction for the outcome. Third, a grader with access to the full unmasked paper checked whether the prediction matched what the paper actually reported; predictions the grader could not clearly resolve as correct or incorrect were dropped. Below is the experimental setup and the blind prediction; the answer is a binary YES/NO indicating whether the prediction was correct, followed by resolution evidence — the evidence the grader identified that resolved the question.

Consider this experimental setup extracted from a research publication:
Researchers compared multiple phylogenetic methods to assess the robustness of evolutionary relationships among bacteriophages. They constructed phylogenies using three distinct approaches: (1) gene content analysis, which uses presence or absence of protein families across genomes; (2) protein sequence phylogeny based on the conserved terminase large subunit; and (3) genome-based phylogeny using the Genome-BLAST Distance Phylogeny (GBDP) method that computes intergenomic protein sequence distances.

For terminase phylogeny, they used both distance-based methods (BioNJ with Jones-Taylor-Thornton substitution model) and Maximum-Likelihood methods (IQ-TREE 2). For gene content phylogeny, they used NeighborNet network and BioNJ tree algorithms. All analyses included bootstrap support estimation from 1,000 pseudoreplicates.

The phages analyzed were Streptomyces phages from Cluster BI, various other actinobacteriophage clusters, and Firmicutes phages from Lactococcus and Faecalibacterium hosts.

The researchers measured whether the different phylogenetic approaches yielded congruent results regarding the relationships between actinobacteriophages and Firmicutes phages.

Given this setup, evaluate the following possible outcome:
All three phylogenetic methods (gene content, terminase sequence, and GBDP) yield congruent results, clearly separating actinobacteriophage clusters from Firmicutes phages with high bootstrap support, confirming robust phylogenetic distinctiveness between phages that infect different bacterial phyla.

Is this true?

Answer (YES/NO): NO